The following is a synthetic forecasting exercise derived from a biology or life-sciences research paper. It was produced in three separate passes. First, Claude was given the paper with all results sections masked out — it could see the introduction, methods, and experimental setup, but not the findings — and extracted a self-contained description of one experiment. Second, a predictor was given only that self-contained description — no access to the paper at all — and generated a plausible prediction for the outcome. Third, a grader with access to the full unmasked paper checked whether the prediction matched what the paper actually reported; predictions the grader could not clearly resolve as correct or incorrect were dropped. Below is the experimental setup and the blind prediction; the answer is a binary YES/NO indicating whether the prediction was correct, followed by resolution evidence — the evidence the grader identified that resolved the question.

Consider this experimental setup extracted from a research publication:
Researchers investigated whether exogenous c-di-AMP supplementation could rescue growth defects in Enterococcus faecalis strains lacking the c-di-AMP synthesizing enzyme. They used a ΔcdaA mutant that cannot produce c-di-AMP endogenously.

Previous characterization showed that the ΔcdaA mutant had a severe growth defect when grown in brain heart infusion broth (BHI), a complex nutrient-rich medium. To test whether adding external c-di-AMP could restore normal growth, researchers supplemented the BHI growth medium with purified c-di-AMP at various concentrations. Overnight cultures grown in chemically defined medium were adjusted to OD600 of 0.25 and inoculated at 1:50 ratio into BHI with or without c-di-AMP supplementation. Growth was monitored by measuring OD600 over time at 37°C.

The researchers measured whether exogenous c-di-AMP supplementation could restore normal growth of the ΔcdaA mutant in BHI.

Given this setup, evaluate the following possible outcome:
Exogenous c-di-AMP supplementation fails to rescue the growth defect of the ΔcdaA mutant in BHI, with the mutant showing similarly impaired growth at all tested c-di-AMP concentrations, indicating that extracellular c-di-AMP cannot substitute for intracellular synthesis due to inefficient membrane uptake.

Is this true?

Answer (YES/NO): NO